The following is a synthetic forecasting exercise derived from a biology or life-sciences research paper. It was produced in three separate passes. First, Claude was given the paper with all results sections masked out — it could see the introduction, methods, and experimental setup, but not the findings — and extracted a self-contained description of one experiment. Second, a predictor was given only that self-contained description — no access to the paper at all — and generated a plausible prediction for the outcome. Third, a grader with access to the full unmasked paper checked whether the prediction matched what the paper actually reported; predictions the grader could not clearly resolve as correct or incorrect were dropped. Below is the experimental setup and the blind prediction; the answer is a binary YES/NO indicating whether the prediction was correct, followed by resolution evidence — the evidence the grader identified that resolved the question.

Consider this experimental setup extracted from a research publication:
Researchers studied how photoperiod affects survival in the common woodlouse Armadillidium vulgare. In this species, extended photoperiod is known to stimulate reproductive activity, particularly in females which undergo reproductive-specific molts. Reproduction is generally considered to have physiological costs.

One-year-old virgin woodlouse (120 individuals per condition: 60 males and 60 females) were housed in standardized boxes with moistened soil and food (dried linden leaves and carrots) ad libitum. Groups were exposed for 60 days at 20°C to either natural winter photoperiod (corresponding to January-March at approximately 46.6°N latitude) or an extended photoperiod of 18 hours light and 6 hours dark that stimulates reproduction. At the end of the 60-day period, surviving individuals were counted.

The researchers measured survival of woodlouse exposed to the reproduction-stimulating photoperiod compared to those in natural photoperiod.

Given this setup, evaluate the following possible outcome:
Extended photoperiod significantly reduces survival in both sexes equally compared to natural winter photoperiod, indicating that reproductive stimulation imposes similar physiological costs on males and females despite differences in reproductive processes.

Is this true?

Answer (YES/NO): NO